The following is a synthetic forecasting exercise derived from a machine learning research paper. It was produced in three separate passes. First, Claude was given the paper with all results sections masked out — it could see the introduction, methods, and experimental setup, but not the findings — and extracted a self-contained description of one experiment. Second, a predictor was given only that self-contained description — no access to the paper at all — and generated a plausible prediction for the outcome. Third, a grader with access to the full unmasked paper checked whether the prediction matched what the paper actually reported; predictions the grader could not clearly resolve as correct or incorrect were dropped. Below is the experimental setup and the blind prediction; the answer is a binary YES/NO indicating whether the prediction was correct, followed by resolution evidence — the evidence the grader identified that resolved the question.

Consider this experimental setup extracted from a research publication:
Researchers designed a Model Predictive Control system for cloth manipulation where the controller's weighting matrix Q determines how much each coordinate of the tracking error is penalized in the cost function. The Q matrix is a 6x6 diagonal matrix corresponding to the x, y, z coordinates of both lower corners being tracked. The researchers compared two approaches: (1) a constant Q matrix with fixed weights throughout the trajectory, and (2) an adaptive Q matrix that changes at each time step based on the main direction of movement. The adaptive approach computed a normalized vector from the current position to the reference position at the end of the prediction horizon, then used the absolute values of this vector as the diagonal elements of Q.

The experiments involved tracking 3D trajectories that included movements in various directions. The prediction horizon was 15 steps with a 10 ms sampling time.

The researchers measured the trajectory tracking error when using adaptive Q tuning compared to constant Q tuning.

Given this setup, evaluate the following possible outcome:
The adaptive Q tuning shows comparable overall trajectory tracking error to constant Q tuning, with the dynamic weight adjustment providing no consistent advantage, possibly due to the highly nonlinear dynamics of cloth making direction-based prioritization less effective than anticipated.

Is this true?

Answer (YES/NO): NO